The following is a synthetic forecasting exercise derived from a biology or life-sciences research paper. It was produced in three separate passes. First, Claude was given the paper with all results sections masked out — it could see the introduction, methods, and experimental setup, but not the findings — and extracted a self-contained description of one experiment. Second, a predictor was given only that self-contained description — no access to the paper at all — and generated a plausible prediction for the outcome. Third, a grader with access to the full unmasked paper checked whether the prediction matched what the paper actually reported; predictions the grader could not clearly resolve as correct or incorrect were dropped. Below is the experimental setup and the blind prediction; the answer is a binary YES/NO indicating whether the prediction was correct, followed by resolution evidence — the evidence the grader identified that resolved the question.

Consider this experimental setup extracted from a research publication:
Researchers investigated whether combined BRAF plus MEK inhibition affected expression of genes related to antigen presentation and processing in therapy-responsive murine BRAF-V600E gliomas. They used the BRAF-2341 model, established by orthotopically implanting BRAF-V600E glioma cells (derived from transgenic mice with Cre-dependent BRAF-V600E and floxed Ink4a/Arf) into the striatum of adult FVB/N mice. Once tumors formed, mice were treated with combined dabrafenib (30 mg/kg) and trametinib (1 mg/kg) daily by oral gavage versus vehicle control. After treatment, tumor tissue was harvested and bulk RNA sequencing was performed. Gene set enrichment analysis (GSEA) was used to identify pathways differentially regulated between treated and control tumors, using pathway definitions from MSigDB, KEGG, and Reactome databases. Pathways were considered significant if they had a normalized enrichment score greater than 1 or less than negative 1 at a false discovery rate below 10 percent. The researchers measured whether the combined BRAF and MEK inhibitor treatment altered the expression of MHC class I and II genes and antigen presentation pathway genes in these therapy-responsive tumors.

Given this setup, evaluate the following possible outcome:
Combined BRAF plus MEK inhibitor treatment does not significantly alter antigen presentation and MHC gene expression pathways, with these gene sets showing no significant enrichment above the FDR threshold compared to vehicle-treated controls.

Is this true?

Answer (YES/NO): NO